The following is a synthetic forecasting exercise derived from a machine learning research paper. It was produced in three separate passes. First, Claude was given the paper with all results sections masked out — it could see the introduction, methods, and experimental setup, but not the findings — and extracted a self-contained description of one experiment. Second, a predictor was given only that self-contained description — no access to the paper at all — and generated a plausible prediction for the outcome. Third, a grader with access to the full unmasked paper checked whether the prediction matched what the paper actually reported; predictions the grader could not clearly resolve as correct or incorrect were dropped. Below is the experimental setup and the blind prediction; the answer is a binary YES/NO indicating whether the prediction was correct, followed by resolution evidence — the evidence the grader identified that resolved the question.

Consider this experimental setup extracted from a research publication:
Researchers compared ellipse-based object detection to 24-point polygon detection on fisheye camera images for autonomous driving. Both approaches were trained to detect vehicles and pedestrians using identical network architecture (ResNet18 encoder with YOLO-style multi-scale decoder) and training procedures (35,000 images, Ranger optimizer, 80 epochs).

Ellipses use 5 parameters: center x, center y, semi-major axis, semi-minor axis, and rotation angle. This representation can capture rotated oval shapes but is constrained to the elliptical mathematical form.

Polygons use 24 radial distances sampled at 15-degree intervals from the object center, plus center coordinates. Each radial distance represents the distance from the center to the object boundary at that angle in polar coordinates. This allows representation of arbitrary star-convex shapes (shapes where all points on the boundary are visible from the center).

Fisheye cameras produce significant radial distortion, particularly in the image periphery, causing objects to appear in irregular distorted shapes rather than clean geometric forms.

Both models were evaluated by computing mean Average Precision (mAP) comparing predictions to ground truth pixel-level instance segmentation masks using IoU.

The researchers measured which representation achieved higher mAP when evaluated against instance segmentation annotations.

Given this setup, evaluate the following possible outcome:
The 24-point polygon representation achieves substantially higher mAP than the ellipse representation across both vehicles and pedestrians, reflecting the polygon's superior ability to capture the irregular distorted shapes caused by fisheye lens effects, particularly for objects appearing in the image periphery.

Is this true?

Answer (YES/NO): YES